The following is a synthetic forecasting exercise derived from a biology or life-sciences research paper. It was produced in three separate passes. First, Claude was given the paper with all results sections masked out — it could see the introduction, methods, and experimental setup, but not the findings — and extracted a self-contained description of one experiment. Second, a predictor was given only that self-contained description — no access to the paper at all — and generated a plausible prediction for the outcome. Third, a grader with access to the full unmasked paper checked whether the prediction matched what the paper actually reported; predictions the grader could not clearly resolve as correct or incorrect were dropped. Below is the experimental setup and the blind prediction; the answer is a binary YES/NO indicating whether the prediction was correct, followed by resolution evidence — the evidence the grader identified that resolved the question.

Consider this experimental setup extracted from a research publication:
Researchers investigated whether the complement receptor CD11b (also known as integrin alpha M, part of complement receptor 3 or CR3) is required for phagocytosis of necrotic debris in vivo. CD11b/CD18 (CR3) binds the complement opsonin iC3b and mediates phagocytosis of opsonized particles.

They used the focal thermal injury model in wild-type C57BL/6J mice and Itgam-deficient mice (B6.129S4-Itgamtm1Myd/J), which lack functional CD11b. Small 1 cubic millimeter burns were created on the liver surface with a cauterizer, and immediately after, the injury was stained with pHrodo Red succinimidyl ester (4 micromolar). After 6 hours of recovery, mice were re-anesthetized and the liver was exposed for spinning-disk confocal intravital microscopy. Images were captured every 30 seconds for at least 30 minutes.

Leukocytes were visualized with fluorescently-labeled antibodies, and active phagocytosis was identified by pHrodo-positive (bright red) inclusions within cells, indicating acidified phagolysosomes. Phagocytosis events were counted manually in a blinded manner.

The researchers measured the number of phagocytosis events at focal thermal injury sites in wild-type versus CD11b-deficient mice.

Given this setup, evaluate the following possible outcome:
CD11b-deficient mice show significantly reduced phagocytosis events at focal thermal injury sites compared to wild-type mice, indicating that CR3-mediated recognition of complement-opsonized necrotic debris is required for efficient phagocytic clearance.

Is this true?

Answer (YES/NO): YES